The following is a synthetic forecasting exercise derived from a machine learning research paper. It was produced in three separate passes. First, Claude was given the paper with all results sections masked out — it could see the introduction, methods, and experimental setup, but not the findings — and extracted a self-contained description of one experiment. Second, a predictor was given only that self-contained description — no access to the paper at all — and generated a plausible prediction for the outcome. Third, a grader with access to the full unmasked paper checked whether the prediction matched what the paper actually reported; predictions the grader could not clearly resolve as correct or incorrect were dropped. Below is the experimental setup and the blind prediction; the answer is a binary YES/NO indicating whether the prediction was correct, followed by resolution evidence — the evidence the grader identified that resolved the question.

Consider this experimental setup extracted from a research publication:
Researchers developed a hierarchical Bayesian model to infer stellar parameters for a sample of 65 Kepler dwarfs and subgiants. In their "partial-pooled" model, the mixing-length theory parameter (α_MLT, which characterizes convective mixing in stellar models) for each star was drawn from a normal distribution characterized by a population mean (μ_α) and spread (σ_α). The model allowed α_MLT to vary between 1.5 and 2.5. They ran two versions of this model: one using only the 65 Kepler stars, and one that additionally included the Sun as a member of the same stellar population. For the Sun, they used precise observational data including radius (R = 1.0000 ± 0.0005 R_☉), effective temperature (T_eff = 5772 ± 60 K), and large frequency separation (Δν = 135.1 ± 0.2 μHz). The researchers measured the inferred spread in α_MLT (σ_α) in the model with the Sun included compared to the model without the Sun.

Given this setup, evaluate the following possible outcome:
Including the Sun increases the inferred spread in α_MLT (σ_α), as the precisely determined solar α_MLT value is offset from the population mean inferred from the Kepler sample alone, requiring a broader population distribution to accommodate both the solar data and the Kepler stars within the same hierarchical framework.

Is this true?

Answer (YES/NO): YES